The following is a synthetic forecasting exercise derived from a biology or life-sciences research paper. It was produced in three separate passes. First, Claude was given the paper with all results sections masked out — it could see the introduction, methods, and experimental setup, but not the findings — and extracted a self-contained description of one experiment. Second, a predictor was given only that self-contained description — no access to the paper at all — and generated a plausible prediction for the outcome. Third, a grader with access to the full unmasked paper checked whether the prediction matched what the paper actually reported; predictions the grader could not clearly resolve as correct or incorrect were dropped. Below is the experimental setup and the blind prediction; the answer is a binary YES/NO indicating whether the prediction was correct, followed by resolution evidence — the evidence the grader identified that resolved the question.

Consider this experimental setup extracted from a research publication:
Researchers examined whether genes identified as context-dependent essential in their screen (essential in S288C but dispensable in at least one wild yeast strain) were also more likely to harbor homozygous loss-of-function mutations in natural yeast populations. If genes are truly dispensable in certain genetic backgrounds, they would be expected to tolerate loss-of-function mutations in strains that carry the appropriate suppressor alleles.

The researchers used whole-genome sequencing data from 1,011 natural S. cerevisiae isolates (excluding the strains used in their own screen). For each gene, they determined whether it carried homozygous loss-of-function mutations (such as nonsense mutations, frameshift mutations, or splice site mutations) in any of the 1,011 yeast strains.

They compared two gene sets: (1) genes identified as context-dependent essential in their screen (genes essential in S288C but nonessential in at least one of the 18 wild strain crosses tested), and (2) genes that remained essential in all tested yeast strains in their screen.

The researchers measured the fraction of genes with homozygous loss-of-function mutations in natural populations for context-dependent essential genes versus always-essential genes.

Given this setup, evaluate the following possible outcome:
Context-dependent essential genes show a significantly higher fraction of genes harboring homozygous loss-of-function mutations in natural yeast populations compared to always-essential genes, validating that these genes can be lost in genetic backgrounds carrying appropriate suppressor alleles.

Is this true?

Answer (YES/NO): YES